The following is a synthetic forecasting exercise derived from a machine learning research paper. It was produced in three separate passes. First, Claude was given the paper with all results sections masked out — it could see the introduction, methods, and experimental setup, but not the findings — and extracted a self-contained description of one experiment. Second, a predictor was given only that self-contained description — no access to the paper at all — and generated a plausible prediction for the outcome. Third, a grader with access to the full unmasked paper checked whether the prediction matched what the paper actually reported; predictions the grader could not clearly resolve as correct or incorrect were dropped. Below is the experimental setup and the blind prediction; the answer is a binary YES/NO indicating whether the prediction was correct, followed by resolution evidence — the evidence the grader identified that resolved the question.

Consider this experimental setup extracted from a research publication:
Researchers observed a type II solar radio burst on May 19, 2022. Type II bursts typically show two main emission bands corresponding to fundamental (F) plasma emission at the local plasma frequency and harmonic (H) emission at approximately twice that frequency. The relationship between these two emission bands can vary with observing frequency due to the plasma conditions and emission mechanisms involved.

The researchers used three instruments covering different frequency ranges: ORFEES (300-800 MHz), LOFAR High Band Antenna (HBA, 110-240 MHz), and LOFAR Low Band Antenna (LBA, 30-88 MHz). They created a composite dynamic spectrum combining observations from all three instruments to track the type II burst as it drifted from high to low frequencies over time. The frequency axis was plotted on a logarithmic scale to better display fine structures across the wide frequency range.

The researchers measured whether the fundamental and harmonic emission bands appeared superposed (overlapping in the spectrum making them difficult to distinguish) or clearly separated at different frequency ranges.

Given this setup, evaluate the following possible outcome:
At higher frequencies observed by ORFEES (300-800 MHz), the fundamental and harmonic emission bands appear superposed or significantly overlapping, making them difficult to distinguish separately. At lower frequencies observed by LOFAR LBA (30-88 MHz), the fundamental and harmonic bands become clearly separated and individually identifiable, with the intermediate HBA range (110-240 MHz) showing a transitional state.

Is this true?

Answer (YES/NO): NO